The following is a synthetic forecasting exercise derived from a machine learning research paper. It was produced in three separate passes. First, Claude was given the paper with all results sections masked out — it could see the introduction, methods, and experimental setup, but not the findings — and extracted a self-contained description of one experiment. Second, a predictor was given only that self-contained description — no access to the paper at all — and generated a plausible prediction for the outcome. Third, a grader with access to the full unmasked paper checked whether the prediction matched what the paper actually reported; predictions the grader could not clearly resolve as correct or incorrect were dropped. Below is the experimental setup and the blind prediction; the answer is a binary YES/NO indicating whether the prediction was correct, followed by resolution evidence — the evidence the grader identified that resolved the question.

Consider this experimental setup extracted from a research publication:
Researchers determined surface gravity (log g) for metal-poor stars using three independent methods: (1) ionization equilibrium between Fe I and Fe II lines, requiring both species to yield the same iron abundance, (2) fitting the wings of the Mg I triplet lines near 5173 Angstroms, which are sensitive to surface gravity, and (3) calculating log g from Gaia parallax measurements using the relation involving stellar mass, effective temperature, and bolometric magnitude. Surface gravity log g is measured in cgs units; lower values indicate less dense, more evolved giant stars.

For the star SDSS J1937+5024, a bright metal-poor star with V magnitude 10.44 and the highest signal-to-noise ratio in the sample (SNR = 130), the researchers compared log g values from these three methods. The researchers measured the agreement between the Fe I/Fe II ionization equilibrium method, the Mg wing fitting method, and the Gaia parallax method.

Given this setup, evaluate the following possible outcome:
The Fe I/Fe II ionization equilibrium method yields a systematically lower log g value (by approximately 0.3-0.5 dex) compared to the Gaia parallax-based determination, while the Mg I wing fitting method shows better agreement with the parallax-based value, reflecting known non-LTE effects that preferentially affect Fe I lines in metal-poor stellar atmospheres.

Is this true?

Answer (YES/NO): NO